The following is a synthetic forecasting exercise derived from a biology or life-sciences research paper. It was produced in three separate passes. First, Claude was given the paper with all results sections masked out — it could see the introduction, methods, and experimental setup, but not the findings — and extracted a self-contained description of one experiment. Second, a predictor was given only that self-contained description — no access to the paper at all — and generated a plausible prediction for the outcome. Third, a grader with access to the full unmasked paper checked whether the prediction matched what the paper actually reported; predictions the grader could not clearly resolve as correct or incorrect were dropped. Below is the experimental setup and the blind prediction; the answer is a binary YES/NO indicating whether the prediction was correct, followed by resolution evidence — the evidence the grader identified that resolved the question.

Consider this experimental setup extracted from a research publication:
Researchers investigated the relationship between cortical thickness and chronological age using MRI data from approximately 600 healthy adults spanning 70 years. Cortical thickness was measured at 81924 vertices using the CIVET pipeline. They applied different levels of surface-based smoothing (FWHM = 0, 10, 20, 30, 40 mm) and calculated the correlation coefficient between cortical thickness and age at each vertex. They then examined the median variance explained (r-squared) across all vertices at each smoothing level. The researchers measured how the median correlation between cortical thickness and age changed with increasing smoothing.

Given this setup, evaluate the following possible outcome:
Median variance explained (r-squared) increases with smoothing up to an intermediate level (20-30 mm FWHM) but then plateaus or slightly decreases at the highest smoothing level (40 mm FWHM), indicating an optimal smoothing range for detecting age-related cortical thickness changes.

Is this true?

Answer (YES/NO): NO